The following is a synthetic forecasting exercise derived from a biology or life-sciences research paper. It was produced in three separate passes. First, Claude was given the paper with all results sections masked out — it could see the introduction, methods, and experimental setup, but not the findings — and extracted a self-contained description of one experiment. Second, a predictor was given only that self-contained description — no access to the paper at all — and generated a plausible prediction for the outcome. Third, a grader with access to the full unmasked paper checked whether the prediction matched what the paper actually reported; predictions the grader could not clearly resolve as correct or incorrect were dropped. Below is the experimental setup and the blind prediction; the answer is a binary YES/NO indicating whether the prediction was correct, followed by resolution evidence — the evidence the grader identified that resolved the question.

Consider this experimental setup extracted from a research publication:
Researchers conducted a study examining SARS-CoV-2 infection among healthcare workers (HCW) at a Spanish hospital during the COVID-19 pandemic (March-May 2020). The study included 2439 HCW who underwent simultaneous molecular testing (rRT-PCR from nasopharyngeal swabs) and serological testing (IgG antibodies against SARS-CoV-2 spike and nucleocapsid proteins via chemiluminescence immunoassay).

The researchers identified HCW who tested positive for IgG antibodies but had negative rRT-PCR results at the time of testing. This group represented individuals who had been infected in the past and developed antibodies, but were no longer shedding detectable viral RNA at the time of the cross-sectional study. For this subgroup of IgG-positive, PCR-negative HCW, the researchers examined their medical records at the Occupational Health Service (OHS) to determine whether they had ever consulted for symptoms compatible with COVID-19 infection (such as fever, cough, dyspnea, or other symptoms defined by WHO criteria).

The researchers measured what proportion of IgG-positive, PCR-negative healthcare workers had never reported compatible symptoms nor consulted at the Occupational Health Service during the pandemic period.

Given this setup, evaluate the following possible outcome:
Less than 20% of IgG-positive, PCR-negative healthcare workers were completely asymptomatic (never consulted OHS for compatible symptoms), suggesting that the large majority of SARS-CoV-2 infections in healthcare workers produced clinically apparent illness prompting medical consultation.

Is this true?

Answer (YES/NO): NO